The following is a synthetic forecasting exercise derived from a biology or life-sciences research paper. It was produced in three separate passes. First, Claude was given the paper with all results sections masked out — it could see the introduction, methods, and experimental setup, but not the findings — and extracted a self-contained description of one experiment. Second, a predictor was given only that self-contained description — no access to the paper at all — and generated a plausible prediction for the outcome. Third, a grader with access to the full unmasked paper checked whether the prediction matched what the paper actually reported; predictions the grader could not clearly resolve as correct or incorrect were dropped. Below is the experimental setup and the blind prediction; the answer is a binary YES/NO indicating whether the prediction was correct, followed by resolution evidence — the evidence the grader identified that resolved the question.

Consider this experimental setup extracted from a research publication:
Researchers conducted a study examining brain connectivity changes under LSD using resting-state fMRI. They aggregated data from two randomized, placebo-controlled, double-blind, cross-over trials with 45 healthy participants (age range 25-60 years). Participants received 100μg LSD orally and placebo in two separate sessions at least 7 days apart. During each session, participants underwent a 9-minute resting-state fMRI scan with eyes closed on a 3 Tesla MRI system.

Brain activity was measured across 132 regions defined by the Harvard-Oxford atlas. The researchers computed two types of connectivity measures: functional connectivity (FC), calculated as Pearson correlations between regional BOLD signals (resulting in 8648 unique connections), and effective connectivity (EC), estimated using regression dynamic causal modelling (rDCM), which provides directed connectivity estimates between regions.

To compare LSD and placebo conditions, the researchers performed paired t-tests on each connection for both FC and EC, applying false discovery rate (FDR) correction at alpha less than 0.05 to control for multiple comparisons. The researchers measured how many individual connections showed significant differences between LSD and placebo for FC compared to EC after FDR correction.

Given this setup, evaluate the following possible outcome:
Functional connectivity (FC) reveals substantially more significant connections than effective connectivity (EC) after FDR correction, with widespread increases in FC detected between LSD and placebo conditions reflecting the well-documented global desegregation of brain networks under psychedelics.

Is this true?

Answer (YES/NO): NO